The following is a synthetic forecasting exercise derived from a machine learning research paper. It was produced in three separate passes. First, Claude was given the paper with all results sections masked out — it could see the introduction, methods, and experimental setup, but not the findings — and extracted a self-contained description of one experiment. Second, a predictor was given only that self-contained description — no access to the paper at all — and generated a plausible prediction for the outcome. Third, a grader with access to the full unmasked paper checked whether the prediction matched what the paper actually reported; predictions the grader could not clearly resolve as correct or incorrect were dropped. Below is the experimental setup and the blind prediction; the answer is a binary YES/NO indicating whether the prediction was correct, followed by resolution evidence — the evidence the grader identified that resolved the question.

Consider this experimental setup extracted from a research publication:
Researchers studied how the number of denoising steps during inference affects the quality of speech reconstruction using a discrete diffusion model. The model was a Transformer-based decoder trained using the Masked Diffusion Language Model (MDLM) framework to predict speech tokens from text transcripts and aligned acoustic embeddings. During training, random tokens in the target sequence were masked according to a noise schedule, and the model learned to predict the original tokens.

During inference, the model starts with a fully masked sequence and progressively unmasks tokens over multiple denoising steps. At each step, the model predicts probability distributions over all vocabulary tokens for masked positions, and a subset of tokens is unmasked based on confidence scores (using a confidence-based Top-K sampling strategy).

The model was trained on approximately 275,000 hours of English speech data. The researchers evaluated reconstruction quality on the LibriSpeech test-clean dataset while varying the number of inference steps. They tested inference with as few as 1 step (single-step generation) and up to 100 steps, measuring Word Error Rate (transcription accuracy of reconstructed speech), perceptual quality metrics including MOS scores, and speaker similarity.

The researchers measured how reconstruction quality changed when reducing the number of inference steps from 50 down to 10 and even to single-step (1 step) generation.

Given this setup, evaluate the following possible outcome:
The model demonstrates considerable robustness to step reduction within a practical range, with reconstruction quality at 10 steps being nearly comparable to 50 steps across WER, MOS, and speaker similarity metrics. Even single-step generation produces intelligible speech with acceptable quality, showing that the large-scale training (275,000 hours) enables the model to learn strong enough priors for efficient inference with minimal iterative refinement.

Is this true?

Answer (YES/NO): YES